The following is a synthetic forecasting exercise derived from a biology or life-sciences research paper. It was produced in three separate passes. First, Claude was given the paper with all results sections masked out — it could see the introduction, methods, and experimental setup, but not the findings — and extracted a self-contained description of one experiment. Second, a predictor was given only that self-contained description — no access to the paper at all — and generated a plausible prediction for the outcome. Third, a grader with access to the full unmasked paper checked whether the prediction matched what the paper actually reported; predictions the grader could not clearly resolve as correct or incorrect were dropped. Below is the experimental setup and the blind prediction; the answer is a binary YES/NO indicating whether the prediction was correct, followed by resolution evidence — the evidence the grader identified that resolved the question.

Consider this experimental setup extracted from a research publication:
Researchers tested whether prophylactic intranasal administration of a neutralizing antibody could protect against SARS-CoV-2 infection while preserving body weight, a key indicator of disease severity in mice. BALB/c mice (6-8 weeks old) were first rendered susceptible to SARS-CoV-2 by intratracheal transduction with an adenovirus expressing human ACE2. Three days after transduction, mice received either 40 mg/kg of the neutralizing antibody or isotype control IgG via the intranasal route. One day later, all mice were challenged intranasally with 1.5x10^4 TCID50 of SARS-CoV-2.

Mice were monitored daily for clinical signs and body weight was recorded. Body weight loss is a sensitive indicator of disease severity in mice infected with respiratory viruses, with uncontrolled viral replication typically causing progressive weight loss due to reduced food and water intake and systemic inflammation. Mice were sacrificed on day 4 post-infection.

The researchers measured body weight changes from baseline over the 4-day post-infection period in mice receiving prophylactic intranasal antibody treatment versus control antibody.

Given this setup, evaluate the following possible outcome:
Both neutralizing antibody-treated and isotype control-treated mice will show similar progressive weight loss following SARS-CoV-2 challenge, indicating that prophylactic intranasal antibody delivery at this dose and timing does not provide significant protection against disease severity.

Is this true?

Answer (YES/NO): NO